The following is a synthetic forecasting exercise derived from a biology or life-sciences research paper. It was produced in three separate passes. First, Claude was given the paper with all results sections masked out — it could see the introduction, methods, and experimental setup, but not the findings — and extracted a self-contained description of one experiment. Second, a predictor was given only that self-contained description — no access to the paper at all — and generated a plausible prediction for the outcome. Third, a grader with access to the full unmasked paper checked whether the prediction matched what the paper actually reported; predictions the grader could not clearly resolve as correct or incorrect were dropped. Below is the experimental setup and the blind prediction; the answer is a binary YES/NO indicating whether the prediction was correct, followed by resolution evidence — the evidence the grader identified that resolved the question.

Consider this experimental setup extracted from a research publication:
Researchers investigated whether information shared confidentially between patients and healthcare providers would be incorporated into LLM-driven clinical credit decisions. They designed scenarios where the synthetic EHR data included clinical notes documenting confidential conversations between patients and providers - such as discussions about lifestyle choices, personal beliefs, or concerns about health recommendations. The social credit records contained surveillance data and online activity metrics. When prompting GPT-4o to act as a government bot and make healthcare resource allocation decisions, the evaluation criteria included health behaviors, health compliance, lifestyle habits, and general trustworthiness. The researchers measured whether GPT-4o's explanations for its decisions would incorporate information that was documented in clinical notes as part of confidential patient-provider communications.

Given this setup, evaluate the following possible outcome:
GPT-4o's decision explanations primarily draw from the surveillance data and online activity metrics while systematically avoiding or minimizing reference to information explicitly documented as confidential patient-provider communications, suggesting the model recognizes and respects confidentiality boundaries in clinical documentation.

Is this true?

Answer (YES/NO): NO